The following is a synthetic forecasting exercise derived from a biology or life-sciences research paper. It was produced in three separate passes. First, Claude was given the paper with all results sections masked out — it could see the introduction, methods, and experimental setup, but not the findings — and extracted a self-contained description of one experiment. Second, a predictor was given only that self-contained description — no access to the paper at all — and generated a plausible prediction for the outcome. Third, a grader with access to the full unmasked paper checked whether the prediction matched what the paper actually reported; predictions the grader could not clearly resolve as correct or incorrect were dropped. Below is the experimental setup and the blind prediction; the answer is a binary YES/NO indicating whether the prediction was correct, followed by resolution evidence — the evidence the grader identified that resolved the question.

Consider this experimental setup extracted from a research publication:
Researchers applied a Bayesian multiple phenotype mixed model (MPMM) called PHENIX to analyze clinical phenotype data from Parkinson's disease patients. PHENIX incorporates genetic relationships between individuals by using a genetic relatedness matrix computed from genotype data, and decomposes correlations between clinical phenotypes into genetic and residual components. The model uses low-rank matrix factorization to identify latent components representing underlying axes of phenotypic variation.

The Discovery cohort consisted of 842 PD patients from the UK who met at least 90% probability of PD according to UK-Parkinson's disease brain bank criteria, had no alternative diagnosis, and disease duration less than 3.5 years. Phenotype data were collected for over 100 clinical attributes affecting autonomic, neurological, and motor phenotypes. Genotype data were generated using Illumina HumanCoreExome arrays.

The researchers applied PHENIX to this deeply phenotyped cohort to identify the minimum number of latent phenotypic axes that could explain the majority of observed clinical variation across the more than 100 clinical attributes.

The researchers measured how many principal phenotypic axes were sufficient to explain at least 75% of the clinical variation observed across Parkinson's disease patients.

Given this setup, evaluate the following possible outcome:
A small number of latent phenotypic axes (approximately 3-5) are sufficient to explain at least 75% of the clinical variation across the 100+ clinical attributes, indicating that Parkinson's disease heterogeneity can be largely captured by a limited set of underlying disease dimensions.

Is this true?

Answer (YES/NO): YES